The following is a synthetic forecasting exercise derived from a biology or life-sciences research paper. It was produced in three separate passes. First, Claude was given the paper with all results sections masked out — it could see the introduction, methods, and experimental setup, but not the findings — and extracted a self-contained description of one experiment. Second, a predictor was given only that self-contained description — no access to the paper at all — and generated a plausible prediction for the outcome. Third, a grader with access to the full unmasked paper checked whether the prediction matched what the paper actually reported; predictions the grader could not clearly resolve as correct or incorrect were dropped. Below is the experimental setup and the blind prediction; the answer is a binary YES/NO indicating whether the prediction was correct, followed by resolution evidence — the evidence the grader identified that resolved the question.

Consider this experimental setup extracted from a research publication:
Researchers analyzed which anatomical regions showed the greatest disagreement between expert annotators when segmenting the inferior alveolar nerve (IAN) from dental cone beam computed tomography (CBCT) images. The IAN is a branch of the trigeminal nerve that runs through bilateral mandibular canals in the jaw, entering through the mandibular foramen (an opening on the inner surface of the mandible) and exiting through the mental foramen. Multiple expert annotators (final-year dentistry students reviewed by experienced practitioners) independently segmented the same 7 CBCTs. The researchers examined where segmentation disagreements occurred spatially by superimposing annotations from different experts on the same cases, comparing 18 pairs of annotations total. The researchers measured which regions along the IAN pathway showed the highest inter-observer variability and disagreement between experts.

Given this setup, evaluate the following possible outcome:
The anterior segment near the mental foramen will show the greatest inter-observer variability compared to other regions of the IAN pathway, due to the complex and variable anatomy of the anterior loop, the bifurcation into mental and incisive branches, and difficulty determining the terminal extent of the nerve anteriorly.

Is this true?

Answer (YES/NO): NO